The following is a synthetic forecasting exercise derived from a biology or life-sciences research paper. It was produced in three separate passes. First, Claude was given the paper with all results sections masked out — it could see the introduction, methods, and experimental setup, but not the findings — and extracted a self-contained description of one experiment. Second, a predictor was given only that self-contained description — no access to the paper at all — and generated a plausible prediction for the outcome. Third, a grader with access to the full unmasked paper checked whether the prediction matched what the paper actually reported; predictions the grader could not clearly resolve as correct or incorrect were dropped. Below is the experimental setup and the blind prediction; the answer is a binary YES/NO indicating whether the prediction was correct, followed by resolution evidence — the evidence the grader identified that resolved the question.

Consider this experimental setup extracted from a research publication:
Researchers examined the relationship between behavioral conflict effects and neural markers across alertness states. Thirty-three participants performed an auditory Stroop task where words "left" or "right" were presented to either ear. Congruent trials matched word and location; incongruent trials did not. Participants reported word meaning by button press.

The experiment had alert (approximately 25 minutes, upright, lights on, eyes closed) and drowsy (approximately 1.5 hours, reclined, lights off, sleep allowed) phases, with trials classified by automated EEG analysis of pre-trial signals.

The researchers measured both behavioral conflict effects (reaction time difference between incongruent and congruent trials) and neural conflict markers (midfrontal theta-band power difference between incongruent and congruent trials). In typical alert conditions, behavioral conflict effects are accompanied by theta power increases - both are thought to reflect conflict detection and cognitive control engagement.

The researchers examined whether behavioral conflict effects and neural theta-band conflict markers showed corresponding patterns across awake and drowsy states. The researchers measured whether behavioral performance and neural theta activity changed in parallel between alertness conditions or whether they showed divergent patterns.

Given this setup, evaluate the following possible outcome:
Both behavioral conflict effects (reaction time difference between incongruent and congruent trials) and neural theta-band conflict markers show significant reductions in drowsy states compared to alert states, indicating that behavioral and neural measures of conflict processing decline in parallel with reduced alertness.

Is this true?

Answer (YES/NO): NO